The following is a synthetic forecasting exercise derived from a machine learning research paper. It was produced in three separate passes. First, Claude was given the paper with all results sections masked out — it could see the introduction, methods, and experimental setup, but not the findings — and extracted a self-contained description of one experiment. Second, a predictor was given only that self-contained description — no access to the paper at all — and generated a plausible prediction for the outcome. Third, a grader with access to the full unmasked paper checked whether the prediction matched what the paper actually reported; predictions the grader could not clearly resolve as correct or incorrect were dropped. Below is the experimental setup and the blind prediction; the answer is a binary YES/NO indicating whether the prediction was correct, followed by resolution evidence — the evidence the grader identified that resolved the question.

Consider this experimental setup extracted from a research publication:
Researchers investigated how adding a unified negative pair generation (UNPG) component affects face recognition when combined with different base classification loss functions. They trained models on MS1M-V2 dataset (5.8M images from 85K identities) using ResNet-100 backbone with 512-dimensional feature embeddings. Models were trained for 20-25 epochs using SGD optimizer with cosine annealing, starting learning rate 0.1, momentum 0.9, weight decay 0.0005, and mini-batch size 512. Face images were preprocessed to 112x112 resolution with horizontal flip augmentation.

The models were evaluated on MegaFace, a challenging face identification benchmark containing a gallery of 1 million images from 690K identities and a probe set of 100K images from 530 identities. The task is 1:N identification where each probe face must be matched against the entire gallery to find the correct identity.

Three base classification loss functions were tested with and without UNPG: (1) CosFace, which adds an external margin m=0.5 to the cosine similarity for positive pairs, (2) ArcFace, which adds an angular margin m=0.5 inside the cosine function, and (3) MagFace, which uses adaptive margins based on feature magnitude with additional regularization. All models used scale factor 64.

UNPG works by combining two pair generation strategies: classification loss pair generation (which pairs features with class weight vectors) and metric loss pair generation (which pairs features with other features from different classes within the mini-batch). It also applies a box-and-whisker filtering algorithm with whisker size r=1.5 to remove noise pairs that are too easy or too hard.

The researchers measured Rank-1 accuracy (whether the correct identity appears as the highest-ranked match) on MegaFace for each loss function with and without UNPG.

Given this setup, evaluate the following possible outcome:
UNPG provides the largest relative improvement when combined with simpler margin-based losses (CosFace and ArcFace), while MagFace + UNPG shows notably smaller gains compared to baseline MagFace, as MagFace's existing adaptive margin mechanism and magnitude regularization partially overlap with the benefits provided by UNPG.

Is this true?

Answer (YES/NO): NO